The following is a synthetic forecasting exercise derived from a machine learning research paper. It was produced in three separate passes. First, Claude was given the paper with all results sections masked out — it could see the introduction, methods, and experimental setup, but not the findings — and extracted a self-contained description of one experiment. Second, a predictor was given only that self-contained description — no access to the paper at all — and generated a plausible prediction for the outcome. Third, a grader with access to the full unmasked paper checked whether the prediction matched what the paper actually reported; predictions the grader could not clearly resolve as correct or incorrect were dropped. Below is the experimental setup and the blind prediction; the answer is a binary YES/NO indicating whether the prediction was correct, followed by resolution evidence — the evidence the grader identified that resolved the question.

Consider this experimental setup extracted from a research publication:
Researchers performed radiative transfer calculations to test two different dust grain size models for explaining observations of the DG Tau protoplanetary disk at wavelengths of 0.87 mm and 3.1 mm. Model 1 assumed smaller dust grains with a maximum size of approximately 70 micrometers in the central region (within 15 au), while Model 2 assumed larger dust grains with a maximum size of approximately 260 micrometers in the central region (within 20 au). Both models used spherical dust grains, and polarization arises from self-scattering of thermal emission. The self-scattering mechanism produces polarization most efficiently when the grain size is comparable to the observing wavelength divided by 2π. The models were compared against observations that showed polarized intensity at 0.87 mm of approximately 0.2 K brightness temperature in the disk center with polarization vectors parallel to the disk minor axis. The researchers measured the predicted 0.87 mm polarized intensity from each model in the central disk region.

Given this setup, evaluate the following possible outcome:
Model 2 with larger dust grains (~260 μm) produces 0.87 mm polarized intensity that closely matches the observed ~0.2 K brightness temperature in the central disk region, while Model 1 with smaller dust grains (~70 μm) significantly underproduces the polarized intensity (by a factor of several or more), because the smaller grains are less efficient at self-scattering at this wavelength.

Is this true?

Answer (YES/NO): NO